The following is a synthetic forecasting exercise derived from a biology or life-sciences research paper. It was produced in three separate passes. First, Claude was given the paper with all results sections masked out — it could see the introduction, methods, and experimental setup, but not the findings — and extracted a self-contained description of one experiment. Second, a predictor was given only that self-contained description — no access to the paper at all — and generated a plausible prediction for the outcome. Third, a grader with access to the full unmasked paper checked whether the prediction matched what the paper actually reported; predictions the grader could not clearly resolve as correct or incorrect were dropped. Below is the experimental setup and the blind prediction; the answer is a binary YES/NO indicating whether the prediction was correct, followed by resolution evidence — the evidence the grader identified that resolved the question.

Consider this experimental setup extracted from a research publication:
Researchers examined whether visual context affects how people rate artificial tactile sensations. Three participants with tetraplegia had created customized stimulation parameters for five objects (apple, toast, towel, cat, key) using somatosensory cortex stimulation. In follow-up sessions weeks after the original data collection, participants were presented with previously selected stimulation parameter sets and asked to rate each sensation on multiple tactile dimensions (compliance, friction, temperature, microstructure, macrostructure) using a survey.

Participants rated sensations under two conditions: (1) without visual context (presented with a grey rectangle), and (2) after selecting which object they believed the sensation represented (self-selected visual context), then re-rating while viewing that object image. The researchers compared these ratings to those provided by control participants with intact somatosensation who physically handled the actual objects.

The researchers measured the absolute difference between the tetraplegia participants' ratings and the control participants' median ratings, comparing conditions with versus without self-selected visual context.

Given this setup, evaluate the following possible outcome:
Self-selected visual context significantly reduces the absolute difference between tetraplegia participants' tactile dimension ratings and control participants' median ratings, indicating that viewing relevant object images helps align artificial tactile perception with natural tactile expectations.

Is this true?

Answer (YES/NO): NO